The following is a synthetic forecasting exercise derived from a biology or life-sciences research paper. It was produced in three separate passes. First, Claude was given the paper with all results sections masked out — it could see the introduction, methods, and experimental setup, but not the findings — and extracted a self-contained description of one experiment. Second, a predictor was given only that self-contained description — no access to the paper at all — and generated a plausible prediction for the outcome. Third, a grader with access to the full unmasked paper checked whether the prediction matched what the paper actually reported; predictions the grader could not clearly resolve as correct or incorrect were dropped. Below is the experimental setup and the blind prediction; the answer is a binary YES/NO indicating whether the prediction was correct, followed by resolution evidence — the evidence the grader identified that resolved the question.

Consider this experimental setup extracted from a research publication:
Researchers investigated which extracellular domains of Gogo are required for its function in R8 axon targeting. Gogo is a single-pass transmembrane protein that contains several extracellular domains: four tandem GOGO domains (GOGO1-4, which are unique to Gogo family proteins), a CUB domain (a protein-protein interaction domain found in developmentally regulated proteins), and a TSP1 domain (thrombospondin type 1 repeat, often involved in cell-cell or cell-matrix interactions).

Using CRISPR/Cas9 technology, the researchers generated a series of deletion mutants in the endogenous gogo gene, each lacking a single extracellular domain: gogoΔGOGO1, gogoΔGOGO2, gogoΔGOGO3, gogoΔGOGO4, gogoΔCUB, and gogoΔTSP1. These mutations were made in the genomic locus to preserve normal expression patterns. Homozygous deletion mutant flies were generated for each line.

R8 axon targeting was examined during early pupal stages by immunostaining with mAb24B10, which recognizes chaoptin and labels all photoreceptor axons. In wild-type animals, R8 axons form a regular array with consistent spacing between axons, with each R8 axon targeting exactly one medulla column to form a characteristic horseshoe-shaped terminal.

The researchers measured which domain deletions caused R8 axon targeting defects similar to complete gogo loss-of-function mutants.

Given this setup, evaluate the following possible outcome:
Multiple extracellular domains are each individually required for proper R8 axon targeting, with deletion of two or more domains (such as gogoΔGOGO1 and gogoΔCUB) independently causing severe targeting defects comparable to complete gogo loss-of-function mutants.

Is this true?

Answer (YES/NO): NO